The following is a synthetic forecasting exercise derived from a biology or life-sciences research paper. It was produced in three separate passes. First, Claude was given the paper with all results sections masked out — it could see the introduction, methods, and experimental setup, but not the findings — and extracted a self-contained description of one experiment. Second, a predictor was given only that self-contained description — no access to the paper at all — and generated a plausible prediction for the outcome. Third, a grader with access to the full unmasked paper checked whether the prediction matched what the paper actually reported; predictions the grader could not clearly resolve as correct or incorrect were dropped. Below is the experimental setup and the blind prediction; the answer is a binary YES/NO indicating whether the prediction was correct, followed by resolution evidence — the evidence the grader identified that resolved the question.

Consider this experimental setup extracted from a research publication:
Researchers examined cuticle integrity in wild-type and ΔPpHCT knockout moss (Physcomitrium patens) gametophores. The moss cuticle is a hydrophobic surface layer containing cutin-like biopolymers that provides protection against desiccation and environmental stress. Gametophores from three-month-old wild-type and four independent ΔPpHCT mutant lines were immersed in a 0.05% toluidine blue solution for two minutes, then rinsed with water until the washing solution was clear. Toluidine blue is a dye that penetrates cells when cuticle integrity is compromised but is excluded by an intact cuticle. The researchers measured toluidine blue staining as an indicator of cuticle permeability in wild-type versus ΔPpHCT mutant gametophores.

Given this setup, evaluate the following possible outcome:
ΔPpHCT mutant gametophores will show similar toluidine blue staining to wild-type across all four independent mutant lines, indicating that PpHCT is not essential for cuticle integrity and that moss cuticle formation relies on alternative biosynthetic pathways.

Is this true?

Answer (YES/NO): NO